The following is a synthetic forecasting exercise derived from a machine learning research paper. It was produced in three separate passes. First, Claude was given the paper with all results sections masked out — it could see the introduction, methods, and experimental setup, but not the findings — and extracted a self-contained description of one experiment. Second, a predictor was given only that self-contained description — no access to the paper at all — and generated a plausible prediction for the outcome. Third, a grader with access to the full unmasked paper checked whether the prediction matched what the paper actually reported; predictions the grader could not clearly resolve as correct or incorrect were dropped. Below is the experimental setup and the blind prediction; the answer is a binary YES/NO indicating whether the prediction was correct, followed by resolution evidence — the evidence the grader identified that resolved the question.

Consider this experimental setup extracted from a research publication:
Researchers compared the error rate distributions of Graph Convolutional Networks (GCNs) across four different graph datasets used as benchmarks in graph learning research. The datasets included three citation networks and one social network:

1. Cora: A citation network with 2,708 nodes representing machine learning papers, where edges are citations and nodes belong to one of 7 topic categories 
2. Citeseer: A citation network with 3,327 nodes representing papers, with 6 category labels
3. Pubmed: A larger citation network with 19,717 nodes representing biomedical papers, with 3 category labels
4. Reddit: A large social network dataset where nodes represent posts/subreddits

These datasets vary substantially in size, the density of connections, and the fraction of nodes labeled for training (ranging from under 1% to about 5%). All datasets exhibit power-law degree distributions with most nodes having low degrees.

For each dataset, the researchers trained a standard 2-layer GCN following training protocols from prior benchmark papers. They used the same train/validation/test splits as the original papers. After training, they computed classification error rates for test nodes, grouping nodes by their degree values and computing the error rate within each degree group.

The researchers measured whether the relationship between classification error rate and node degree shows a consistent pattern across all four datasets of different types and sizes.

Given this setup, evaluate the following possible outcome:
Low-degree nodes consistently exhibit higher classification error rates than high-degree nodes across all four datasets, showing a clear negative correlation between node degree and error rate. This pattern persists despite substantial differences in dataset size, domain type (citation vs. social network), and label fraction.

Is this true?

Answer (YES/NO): YES